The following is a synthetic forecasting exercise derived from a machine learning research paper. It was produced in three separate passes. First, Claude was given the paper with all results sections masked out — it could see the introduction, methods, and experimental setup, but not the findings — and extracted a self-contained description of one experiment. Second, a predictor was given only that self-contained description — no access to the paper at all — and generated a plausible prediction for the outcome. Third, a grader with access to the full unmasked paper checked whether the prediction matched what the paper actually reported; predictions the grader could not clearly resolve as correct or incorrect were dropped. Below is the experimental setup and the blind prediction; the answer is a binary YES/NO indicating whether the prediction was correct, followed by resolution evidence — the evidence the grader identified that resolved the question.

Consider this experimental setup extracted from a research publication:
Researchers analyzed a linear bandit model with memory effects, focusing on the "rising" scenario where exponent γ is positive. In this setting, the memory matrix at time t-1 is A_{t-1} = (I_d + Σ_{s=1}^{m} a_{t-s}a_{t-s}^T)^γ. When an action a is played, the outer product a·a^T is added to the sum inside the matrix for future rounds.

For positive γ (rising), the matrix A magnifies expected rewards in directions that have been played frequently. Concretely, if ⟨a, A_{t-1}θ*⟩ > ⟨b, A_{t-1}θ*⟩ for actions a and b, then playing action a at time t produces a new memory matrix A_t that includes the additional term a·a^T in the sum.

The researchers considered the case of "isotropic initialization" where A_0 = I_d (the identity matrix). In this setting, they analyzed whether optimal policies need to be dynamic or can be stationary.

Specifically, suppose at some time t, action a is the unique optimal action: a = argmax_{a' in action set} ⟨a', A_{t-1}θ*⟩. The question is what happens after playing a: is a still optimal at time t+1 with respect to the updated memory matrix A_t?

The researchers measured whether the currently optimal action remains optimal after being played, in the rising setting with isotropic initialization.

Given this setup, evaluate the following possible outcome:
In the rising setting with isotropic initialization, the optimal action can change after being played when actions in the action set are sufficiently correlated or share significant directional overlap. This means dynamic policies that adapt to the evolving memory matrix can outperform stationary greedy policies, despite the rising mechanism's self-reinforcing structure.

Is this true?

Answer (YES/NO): NO